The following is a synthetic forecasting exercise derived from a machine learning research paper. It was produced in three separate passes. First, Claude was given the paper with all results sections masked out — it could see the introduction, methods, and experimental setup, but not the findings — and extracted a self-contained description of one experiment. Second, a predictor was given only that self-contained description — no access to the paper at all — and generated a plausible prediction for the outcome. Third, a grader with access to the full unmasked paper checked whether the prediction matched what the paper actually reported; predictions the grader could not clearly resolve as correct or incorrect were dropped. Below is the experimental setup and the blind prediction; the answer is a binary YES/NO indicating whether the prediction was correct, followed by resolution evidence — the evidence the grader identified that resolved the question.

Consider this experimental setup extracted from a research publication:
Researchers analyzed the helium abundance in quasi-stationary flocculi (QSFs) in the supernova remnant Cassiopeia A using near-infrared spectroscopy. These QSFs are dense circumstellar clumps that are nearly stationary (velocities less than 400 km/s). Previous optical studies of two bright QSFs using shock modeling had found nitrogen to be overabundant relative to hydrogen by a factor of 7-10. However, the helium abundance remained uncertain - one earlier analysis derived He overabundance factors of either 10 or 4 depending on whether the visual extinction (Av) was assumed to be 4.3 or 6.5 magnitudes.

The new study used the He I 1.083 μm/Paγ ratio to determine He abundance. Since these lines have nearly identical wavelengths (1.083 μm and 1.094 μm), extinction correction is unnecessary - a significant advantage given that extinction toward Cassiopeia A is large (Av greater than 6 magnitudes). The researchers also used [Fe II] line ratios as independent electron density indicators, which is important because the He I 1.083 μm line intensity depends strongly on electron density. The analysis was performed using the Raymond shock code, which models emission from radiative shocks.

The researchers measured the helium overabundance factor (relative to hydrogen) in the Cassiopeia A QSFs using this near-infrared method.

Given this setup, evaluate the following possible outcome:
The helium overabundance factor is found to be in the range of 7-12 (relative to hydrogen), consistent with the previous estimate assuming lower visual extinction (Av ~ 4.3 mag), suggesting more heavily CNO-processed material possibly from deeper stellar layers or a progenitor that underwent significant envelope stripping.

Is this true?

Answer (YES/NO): NO